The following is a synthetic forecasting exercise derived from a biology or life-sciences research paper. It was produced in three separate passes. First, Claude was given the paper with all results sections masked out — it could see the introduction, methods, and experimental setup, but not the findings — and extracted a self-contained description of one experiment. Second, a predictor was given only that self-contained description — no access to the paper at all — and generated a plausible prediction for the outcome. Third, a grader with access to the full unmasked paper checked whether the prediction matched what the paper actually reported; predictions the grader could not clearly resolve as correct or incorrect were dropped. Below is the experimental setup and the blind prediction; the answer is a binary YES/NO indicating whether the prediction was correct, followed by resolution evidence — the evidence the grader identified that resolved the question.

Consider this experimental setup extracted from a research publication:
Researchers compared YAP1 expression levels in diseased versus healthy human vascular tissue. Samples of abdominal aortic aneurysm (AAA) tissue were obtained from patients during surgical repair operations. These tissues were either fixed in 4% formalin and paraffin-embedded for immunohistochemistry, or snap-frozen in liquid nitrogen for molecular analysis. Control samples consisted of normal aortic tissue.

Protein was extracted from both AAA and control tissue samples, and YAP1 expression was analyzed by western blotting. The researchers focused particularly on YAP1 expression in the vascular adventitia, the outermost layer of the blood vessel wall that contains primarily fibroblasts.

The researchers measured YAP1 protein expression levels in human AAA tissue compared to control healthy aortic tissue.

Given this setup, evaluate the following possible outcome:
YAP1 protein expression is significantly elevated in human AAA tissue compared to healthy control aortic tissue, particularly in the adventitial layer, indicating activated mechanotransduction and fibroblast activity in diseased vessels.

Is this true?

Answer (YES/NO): YES